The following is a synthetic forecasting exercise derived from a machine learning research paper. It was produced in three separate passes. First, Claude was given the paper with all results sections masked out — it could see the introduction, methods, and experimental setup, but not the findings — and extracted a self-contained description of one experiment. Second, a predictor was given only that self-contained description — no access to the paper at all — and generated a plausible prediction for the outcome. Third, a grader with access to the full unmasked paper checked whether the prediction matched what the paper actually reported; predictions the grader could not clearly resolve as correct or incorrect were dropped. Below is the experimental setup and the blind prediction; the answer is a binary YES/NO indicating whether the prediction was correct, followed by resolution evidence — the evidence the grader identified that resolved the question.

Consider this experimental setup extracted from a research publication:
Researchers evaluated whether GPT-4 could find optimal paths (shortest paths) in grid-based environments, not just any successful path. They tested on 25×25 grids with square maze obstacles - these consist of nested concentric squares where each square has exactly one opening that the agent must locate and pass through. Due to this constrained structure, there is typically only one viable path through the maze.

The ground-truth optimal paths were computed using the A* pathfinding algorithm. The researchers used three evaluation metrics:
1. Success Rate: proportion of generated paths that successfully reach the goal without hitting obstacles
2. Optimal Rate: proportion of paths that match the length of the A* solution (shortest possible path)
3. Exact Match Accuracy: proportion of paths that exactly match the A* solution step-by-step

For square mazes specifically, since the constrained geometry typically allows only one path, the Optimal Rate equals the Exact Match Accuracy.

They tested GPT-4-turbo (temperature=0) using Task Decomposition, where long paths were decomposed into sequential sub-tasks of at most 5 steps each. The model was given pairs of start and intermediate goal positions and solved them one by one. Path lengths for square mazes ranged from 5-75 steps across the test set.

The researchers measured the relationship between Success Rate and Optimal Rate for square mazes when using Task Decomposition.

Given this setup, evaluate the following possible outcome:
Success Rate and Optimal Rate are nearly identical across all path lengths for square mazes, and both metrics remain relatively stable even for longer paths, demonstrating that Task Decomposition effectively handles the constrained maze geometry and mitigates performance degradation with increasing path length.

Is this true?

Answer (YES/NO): NO